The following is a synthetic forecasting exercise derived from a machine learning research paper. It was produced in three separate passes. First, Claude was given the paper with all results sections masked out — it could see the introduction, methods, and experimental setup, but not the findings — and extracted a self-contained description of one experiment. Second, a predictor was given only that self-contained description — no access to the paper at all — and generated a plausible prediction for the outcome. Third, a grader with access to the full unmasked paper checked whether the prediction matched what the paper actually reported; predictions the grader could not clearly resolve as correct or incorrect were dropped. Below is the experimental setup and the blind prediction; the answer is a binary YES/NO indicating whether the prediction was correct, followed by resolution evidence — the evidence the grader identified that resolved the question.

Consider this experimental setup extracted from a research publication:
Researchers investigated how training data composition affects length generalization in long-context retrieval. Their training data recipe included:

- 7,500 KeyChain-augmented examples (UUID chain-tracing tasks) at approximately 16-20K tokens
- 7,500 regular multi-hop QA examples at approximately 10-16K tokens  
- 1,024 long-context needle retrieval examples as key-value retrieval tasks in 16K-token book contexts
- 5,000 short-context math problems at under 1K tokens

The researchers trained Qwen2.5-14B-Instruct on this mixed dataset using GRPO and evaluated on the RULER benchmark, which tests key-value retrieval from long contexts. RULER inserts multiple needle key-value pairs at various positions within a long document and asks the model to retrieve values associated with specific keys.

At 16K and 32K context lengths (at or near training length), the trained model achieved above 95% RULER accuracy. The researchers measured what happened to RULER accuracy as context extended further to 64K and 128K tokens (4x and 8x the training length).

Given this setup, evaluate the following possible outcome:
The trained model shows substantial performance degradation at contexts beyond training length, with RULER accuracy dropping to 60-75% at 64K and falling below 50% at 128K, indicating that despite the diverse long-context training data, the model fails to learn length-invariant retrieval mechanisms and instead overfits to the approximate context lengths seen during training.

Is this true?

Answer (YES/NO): NO